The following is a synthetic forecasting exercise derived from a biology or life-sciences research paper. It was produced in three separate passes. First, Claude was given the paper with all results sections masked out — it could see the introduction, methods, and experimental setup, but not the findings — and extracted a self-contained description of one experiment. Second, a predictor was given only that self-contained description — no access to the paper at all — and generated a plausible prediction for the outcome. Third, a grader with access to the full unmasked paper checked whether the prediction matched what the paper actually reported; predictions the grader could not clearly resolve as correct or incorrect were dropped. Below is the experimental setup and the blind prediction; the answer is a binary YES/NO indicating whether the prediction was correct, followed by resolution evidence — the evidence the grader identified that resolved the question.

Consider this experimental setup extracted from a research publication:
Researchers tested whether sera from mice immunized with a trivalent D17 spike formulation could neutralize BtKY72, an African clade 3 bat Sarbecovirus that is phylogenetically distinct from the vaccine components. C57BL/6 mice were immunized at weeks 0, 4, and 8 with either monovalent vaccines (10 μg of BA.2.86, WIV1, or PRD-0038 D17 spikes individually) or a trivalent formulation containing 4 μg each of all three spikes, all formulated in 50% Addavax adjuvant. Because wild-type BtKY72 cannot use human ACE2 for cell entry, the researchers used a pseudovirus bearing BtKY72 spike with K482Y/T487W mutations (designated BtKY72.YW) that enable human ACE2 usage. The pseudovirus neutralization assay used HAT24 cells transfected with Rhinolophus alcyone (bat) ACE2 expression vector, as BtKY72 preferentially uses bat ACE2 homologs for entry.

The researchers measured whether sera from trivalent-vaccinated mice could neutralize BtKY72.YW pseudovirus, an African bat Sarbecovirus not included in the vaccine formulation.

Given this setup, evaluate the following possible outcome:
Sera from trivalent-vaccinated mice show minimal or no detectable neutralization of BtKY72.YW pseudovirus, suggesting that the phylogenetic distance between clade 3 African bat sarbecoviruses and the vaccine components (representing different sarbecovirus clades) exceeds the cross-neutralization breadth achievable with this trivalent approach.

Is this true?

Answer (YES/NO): NO